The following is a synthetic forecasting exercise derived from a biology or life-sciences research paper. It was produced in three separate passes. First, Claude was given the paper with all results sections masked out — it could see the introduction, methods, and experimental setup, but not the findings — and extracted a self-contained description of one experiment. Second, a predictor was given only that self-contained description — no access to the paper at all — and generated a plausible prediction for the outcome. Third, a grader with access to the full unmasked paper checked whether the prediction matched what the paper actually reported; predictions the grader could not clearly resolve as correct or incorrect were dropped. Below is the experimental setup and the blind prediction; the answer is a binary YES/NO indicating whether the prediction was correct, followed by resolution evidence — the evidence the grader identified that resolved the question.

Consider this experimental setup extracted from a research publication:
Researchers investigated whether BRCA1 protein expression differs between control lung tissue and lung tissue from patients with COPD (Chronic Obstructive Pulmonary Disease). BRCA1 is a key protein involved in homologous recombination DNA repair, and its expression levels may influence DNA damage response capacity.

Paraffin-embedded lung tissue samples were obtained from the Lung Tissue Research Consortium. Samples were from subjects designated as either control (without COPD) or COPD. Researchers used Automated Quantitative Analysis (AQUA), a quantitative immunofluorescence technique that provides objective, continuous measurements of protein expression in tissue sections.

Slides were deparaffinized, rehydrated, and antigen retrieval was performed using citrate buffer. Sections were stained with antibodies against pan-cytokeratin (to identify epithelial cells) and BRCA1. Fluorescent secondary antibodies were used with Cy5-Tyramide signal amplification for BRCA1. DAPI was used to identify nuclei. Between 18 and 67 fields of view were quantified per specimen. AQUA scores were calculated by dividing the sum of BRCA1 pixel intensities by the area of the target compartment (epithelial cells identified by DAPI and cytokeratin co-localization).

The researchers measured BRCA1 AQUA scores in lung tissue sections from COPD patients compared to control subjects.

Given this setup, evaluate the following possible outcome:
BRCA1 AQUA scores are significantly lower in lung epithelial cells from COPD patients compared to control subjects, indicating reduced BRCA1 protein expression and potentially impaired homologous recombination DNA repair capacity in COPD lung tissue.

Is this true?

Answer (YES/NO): NO